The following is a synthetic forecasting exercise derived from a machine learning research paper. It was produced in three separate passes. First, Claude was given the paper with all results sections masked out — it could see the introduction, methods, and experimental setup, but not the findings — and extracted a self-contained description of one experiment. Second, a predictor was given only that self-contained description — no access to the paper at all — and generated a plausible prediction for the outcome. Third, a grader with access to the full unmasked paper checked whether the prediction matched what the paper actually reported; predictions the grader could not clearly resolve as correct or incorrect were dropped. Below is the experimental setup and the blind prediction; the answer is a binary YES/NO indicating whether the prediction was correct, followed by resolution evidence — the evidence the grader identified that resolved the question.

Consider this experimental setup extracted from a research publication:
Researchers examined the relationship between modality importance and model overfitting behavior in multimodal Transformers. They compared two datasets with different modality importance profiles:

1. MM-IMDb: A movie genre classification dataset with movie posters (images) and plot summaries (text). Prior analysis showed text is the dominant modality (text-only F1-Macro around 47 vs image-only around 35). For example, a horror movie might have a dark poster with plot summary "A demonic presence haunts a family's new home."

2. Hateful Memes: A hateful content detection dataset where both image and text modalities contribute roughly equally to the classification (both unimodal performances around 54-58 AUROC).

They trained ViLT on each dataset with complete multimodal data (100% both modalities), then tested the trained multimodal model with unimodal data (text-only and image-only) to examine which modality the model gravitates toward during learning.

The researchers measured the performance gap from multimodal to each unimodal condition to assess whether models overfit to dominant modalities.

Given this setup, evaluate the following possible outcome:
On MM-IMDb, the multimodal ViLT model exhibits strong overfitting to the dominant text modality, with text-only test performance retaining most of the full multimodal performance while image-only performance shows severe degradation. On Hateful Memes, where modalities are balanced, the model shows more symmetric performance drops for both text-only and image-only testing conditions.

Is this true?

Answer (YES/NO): YES